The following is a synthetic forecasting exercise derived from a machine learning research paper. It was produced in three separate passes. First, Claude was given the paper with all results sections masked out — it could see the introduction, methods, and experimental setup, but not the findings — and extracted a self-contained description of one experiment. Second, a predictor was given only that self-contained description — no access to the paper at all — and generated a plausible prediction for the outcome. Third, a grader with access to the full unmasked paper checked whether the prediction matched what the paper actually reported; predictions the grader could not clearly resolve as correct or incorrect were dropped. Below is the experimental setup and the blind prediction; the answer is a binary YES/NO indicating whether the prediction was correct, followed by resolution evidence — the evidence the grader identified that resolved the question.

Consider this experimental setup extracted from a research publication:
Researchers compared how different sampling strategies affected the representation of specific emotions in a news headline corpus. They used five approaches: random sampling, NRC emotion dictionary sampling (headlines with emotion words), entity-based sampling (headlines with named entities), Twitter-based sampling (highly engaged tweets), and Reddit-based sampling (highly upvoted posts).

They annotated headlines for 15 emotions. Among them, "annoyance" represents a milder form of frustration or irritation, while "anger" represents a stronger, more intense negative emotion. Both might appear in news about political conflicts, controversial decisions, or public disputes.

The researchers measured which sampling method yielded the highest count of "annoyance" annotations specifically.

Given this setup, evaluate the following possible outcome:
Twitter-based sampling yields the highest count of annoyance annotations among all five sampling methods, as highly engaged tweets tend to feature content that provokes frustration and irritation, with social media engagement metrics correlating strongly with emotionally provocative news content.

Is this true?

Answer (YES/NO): NO